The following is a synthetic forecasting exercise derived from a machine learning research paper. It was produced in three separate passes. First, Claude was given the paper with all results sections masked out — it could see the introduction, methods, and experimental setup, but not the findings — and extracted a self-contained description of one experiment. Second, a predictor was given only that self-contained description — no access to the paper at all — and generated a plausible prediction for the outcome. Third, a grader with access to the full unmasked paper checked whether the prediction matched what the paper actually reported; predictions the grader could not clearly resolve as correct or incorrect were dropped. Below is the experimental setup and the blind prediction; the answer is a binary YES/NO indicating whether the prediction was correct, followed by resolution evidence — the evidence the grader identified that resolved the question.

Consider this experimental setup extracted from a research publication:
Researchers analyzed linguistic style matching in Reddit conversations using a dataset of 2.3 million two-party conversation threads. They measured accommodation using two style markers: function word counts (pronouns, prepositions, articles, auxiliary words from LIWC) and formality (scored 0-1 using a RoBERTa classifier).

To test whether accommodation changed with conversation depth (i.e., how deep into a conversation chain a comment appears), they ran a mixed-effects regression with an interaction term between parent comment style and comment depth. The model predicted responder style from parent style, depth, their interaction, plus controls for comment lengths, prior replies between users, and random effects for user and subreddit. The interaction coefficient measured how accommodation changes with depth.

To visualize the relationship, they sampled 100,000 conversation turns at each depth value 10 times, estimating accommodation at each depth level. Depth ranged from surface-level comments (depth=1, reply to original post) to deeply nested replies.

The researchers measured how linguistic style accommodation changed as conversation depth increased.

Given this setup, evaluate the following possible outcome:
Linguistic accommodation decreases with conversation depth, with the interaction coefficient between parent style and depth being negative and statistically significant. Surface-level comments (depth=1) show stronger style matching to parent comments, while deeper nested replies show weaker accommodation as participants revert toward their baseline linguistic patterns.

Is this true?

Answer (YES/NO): NO